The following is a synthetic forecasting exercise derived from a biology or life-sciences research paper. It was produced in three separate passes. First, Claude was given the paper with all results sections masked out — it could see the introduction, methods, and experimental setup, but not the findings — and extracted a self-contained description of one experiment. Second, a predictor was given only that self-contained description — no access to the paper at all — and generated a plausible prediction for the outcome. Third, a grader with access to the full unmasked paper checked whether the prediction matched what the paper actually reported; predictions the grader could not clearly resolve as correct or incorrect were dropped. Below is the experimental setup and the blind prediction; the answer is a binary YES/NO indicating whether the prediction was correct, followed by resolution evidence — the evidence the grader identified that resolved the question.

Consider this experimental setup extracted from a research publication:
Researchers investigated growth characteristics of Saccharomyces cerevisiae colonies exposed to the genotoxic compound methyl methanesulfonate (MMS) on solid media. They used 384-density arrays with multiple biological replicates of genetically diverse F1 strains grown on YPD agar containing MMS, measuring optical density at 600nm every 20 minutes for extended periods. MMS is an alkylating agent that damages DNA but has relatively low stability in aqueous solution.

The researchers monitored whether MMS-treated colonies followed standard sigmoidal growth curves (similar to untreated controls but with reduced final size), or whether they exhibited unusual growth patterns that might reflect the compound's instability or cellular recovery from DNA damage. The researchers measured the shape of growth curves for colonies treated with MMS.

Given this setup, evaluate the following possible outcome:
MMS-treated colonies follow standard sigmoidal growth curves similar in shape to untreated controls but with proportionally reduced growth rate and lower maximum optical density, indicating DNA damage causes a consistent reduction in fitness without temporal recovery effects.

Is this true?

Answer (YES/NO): NO